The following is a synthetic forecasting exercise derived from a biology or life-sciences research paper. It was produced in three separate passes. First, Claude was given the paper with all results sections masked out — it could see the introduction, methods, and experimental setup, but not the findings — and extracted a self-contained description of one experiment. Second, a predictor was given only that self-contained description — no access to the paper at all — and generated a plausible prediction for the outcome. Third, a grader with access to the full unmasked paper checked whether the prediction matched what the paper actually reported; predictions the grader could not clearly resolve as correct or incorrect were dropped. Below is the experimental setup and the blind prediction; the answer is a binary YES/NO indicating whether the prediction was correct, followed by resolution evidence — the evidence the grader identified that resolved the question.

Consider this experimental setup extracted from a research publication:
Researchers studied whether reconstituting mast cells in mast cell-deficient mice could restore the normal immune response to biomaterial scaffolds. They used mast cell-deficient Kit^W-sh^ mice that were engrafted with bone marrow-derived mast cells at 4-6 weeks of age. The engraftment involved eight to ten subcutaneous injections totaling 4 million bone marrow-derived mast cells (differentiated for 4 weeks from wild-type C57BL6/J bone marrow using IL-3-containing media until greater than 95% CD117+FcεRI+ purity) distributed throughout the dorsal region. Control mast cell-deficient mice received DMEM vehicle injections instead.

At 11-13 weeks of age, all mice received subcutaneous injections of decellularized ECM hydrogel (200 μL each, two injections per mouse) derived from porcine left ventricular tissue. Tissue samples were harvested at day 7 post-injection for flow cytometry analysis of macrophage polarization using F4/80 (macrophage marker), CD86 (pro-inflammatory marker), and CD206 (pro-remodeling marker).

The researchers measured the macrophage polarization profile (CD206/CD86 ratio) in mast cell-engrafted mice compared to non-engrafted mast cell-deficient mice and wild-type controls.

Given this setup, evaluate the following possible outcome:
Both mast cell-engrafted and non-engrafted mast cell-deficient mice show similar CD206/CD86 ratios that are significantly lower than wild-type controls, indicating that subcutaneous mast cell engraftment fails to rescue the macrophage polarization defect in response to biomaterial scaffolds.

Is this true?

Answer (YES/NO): NO